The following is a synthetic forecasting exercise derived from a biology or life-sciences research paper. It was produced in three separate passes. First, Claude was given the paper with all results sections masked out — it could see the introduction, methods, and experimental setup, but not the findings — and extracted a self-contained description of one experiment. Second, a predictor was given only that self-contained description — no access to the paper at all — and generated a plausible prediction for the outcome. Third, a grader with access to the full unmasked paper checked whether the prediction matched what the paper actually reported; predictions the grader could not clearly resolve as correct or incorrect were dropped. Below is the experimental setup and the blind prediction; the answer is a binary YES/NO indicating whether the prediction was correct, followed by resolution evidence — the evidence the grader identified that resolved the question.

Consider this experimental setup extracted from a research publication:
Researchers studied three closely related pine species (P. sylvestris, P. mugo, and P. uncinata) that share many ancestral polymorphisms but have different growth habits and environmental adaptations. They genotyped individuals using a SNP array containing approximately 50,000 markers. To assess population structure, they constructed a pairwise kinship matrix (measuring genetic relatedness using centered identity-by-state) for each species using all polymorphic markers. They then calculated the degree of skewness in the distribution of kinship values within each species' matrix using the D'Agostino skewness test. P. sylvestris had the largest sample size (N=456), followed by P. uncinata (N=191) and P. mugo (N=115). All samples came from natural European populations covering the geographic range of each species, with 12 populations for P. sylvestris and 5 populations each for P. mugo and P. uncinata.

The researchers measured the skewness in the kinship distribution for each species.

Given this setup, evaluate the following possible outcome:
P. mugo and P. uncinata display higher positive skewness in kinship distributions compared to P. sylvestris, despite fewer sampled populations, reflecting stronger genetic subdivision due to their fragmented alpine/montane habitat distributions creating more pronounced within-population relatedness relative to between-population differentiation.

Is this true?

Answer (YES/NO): NO